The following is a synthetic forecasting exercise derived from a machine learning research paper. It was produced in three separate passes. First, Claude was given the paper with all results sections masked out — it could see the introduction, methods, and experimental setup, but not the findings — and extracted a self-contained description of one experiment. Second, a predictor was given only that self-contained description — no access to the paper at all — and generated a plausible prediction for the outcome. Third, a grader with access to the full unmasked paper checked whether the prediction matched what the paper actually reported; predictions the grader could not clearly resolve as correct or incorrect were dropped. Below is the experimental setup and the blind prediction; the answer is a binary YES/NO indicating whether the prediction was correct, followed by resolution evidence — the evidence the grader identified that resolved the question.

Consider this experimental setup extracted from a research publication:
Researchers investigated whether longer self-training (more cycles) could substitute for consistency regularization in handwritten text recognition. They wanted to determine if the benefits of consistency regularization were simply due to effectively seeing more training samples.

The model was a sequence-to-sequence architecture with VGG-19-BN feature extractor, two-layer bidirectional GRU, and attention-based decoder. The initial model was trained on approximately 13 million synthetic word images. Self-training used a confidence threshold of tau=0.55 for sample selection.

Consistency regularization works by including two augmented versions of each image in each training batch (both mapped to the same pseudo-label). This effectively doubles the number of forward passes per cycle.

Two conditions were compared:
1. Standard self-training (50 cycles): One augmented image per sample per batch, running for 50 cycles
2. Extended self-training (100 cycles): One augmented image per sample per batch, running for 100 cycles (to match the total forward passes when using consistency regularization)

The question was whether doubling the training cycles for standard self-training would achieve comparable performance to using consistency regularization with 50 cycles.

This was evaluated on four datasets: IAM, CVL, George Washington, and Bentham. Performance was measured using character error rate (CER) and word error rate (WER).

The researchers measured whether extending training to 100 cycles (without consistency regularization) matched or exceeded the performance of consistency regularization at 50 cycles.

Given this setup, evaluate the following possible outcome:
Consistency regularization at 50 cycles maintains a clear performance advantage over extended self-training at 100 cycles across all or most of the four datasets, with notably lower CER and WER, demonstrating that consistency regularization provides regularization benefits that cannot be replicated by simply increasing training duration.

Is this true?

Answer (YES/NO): YES